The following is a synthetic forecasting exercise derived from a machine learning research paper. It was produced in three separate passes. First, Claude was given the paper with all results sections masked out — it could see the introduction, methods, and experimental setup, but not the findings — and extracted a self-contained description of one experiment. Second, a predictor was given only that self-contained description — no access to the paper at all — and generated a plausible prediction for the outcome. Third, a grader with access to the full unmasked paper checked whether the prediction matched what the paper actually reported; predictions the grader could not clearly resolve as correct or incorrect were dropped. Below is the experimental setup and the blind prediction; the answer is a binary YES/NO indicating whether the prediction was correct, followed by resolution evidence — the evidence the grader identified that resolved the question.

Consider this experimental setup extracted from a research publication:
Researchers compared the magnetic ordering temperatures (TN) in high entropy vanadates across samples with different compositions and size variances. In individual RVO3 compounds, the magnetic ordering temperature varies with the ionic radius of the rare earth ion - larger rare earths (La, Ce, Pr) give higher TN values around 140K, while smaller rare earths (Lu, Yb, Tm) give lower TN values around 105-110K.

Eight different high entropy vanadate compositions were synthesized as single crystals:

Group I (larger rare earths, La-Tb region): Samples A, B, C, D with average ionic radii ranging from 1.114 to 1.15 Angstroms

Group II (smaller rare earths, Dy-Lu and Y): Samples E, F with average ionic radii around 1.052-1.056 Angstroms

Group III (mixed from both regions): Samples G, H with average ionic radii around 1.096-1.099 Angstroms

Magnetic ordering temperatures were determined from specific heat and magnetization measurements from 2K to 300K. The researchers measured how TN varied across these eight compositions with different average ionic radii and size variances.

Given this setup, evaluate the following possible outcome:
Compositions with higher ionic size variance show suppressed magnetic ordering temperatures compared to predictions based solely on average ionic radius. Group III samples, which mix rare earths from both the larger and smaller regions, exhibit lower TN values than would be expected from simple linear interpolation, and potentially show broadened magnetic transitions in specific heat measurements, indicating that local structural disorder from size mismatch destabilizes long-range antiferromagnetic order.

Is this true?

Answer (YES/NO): YES